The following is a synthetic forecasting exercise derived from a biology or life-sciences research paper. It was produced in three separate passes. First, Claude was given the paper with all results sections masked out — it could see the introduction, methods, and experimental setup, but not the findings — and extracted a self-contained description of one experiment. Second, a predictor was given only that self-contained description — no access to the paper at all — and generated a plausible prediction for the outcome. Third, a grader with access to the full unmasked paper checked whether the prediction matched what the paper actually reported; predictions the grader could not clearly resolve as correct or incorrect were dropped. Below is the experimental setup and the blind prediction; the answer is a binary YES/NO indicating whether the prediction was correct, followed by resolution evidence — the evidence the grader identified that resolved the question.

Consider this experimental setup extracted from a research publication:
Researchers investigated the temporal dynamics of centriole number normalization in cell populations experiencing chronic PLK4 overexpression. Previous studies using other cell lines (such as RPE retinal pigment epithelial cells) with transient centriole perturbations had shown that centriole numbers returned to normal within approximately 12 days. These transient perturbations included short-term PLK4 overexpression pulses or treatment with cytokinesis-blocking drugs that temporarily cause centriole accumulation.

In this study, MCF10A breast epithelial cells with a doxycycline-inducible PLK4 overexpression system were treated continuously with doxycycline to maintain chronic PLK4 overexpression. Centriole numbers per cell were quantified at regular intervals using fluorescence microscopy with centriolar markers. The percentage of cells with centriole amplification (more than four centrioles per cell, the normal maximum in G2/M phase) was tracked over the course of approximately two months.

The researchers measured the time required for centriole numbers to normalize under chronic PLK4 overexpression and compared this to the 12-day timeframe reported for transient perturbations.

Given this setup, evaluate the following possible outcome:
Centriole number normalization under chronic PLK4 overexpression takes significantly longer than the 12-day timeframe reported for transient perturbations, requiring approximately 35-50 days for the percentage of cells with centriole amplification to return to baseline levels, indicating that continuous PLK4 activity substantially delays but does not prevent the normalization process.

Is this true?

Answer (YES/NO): YES